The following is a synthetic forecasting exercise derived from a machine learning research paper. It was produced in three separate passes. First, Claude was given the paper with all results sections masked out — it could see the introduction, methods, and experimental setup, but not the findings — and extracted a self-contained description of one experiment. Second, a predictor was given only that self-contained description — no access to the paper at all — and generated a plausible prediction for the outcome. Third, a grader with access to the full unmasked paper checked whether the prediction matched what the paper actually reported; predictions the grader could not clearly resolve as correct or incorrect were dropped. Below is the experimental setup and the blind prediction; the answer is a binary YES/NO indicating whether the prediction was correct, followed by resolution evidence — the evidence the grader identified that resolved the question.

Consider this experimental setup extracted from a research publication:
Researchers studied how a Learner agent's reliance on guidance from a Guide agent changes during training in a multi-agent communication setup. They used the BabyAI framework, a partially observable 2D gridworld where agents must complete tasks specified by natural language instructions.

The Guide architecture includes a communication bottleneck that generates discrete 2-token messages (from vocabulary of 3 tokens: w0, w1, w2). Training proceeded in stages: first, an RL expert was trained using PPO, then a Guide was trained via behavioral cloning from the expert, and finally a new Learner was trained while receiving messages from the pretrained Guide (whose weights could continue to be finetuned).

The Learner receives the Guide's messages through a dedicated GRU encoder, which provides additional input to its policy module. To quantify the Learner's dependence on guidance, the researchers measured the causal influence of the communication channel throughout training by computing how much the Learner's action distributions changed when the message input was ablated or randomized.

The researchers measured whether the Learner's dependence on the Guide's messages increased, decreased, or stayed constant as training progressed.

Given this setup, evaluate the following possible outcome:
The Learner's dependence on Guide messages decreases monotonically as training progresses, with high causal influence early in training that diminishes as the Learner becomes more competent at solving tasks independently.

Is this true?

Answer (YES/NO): NO